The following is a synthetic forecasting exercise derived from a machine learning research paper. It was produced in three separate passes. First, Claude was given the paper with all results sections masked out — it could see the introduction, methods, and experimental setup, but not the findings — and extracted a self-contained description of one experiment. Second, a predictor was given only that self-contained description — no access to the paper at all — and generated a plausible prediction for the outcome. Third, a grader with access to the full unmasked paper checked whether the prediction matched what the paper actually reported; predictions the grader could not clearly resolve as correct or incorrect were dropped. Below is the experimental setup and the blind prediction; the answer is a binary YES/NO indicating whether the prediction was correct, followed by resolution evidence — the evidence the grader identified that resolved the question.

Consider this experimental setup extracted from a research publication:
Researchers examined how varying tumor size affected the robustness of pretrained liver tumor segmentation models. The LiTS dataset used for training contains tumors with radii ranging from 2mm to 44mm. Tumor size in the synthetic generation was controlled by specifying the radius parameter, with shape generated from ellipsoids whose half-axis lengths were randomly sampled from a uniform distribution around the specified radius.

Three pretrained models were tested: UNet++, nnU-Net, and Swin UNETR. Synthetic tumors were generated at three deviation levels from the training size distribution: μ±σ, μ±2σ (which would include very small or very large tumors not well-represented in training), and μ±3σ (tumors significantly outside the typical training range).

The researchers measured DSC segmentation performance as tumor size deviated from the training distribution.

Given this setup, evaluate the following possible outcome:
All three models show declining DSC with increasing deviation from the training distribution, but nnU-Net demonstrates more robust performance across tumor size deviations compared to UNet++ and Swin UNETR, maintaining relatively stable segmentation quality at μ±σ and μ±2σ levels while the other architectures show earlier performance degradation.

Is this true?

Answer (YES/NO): NO